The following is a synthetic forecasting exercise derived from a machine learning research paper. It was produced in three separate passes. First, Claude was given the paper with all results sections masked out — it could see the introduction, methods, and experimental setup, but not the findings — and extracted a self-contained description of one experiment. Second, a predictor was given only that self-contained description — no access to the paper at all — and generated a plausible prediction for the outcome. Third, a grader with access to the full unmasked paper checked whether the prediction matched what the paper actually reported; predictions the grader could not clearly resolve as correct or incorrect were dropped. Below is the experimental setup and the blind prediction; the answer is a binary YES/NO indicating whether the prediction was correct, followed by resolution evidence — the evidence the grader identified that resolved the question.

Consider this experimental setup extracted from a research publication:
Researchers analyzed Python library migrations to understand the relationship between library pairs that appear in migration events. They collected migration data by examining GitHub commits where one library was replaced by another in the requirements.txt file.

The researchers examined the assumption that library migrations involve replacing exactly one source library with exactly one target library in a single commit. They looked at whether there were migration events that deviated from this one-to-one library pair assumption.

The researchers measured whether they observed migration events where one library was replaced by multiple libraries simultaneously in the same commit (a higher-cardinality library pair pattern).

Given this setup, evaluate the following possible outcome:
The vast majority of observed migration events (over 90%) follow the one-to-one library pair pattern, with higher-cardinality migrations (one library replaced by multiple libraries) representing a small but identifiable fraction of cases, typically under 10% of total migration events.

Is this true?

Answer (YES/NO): YES